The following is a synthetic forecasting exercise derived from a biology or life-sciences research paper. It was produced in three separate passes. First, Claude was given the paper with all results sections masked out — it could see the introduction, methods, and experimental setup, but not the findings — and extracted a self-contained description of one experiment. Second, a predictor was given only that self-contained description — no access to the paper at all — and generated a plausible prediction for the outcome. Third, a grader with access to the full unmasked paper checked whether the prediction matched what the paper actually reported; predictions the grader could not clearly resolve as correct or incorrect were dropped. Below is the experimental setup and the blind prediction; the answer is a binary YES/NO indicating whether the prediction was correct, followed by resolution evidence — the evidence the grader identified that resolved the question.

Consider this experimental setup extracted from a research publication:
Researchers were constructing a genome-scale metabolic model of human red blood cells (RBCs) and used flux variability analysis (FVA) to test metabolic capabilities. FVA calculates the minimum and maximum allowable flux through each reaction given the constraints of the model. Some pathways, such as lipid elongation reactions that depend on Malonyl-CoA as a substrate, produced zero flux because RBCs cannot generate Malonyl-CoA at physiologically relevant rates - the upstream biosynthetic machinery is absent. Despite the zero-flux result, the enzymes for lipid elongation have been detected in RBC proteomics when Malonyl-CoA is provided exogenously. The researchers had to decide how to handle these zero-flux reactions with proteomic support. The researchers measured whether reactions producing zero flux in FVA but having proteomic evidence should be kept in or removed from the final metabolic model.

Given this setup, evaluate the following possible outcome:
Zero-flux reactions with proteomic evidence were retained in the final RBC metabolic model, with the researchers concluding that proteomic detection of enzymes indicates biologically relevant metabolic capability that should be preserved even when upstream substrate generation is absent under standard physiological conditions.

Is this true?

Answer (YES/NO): YES